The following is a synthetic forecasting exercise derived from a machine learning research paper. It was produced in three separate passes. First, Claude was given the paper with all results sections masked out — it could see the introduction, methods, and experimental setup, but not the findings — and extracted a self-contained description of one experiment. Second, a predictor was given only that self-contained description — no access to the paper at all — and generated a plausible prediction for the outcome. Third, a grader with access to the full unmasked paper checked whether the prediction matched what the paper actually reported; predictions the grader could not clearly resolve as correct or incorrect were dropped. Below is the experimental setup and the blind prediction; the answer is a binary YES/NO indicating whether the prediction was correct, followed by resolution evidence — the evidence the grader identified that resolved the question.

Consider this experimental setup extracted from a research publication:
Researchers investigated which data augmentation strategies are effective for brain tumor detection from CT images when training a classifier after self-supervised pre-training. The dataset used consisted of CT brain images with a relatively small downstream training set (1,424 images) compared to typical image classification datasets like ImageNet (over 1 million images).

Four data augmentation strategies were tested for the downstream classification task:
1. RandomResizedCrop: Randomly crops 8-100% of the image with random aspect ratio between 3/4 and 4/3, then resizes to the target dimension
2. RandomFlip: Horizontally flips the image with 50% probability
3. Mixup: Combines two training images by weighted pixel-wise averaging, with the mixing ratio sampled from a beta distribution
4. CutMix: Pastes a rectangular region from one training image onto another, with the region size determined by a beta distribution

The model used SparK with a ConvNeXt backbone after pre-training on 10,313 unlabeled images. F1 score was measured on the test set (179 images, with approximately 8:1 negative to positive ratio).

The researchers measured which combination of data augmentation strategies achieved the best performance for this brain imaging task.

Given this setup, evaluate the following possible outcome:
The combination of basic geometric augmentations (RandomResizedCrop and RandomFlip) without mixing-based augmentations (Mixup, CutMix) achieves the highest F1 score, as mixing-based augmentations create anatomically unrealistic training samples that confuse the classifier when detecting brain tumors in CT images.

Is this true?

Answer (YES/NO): NO